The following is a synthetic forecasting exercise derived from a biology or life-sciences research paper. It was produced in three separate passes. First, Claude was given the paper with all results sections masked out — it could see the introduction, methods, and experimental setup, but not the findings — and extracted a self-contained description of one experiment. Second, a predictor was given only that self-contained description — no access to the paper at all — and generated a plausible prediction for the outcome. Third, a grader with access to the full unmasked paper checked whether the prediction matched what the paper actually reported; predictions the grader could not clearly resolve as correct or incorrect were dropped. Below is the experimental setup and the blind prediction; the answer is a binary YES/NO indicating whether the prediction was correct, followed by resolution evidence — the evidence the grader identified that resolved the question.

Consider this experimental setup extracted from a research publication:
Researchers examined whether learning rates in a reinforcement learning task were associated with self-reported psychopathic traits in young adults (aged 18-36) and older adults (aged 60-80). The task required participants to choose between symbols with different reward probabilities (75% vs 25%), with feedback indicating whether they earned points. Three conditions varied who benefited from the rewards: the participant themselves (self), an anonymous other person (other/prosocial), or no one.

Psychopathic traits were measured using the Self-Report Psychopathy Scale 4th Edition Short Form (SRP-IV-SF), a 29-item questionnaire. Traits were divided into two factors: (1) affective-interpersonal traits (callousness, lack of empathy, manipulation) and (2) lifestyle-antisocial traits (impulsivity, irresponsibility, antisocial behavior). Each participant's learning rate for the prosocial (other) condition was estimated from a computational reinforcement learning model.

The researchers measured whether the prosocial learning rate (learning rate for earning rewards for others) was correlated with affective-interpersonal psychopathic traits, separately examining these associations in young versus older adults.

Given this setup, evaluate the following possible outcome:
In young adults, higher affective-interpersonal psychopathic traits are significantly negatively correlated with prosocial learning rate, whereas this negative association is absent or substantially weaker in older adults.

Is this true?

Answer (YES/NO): NO